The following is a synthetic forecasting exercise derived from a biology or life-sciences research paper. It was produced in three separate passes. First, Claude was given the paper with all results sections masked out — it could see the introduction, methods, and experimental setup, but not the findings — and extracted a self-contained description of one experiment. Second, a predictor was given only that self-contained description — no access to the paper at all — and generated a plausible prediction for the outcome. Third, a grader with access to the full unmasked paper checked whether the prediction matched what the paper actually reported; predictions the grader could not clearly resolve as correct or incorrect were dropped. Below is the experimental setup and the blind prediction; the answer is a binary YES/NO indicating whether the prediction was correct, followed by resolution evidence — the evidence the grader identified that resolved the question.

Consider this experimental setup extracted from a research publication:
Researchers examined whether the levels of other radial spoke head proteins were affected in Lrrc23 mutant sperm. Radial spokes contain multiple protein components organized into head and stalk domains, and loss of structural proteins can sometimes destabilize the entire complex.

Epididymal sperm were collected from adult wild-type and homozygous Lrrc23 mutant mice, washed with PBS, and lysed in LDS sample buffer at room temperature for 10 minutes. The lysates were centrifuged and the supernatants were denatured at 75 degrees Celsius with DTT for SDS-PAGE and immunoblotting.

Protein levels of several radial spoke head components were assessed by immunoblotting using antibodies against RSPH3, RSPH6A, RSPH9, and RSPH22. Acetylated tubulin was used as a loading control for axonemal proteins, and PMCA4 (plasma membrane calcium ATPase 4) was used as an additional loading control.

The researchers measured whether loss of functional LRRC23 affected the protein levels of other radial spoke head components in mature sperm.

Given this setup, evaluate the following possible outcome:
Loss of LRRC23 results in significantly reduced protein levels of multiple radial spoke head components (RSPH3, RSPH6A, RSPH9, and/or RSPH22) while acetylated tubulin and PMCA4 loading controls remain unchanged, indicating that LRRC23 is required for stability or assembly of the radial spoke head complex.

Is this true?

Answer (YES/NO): NO